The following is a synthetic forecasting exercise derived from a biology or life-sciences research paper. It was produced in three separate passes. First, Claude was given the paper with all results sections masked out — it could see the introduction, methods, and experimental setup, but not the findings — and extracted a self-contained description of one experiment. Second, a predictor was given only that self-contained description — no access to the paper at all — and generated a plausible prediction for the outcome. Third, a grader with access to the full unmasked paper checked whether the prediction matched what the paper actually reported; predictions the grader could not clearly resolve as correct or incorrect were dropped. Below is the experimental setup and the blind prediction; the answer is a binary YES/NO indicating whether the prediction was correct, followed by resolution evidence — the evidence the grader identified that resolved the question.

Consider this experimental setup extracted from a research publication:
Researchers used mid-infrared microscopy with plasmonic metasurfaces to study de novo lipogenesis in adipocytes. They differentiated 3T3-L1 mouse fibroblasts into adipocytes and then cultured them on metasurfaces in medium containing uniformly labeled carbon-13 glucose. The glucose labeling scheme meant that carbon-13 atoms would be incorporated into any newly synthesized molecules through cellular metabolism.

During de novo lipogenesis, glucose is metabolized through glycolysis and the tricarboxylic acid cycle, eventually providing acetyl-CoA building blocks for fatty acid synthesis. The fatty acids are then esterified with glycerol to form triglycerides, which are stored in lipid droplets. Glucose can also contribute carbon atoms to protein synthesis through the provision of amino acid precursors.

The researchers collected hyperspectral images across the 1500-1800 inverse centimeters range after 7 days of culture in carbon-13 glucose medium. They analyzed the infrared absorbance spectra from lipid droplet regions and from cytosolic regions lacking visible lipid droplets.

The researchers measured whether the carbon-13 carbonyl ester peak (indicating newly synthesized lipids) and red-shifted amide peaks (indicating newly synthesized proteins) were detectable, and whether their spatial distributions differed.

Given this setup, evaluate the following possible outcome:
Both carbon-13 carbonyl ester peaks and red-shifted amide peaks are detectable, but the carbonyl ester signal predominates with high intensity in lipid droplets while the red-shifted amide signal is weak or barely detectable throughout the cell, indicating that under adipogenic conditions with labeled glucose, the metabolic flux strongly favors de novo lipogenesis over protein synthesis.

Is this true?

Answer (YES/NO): NO